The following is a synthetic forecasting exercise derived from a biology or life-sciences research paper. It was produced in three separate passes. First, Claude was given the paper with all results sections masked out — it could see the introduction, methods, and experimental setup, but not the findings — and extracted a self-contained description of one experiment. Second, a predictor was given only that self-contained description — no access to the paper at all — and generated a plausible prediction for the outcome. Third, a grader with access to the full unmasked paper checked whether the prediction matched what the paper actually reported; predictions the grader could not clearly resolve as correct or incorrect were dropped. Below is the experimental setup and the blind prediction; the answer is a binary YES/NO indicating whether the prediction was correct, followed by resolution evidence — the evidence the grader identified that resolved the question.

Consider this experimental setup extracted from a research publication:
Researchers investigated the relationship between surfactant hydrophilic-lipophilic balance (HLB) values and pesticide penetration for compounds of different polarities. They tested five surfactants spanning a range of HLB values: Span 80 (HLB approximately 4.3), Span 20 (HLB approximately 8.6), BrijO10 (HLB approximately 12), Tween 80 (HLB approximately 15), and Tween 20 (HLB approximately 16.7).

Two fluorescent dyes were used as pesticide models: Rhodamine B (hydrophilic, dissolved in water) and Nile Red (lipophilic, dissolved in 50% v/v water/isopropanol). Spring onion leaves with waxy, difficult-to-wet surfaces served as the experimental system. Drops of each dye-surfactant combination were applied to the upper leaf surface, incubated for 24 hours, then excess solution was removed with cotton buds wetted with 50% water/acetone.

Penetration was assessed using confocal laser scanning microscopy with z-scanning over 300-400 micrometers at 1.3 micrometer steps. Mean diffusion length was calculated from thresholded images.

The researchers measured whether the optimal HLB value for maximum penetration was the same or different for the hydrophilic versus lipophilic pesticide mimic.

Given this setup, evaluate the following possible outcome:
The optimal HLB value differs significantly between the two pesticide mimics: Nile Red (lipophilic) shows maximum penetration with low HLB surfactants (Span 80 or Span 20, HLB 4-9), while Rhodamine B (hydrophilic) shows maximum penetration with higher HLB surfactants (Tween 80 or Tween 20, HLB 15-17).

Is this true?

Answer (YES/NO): YES